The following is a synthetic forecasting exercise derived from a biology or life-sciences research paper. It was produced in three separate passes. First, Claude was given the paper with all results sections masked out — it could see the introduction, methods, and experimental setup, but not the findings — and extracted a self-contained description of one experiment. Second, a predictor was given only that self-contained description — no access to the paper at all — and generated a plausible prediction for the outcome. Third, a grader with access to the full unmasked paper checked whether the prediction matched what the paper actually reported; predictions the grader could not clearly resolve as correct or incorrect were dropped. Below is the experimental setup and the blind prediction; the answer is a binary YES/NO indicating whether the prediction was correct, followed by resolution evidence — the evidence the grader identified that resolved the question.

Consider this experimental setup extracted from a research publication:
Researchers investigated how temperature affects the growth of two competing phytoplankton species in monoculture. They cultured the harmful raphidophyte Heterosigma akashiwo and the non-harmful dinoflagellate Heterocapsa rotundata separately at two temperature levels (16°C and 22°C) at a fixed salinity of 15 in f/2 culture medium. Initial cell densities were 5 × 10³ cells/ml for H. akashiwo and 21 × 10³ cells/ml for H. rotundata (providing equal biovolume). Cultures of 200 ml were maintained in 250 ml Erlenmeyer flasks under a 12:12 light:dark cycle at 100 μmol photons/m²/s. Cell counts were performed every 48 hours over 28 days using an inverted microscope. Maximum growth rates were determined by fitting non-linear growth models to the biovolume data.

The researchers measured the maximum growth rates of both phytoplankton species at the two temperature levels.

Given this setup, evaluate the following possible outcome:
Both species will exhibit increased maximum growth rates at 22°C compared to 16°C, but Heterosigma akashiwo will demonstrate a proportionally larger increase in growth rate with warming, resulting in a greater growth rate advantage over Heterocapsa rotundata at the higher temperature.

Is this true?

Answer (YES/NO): NO